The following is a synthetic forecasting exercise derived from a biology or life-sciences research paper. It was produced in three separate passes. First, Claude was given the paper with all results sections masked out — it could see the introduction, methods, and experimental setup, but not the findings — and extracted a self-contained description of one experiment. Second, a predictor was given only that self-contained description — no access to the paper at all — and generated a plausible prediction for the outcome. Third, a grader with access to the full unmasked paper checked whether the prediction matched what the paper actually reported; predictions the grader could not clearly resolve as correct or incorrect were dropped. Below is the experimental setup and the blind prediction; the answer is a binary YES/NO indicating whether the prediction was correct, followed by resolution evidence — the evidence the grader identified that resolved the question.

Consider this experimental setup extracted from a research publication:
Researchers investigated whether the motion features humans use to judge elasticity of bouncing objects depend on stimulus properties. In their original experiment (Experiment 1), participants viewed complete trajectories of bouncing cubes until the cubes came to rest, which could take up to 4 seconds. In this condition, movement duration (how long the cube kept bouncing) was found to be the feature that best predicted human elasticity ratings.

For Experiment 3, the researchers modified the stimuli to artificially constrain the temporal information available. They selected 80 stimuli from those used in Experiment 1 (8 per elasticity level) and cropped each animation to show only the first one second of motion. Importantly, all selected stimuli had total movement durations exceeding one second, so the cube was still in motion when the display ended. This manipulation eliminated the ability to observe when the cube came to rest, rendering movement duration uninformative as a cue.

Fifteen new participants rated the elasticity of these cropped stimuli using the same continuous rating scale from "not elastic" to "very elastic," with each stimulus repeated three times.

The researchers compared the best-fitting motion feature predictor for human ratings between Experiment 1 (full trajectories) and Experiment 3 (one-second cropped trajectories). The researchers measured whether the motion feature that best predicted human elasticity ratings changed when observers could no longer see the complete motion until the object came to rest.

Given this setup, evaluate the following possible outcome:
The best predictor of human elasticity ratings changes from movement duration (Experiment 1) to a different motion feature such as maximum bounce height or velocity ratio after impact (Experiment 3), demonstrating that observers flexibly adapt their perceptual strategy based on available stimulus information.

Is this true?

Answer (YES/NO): YES